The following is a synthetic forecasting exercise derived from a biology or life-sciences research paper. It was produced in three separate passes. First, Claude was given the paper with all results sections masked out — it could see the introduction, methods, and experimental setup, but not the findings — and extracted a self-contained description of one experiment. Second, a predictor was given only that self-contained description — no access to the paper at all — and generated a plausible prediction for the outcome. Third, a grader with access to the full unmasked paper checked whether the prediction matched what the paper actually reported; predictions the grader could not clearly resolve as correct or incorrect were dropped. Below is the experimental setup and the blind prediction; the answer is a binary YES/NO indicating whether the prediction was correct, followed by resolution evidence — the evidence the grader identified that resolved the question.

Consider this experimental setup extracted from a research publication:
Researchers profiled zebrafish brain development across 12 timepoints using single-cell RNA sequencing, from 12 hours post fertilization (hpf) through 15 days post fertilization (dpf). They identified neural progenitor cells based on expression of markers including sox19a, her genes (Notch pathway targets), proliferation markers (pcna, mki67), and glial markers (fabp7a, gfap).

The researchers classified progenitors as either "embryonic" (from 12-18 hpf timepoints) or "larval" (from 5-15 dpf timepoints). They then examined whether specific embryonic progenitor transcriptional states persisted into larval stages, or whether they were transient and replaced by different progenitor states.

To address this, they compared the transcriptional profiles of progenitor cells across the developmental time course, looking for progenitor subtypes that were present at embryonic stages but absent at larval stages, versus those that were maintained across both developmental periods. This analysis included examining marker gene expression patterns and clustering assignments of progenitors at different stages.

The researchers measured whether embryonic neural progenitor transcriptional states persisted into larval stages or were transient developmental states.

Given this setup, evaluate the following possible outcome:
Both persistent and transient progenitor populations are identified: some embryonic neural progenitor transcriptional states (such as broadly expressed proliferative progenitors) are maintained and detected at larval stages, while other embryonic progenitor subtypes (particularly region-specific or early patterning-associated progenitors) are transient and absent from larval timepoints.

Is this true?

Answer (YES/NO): NO